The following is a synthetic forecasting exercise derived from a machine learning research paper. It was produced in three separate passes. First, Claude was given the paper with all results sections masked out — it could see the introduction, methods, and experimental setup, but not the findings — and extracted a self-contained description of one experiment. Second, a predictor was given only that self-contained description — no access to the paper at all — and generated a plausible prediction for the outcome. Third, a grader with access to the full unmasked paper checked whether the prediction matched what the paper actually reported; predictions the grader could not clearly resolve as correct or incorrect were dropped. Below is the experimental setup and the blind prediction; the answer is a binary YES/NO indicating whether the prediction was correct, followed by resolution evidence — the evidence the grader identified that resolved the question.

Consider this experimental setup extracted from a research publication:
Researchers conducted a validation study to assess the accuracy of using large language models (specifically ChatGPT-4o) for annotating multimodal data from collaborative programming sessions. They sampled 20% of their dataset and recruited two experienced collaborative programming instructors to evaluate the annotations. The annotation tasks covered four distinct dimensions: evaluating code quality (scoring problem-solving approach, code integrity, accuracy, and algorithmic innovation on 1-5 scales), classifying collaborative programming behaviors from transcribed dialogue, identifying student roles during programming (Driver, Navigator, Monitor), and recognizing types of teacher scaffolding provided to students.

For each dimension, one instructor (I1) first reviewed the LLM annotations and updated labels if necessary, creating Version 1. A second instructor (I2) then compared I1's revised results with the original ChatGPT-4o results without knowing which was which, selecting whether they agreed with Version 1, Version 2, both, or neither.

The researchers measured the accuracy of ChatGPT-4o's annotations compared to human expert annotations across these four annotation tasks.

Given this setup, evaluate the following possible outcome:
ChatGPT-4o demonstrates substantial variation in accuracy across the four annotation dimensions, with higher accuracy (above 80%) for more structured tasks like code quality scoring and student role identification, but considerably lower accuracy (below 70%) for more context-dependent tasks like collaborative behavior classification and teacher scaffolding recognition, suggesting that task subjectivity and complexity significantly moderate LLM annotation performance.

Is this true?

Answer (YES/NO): NO